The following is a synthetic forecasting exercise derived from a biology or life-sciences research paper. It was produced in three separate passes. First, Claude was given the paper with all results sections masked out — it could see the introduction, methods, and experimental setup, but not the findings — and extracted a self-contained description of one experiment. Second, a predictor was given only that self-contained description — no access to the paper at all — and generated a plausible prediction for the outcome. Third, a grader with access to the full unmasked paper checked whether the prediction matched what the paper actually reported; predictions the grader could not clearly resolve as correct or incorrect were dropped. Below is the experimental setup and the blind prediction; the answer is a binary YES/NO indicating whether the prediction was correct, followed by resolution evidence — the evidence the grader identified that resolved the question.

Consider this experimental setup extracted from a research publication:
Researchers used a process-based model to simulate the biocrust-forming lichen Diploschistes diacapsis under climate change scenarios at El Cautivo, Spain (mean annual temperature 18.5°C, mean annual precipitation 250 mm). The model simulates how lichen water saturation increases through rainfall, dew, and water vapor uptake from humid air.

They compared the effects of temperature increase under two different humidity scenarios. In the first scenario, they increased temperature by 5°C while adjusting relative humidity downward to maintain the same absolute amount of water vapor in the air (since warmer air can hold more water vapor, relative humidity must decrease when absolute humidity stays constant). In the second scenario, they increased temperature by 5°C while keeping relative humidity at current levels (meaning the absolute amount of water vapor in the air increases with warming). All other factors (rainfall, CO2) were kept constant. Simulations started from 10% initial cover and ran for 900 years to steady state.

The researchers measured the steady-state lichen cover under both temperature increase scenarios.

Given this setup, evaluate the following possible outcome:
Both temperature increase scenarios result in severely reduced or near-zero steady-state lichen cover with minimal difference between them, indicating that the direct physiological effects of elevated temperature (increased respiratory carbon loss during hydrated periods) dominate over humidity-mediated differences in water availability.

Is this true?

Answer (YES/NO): NO